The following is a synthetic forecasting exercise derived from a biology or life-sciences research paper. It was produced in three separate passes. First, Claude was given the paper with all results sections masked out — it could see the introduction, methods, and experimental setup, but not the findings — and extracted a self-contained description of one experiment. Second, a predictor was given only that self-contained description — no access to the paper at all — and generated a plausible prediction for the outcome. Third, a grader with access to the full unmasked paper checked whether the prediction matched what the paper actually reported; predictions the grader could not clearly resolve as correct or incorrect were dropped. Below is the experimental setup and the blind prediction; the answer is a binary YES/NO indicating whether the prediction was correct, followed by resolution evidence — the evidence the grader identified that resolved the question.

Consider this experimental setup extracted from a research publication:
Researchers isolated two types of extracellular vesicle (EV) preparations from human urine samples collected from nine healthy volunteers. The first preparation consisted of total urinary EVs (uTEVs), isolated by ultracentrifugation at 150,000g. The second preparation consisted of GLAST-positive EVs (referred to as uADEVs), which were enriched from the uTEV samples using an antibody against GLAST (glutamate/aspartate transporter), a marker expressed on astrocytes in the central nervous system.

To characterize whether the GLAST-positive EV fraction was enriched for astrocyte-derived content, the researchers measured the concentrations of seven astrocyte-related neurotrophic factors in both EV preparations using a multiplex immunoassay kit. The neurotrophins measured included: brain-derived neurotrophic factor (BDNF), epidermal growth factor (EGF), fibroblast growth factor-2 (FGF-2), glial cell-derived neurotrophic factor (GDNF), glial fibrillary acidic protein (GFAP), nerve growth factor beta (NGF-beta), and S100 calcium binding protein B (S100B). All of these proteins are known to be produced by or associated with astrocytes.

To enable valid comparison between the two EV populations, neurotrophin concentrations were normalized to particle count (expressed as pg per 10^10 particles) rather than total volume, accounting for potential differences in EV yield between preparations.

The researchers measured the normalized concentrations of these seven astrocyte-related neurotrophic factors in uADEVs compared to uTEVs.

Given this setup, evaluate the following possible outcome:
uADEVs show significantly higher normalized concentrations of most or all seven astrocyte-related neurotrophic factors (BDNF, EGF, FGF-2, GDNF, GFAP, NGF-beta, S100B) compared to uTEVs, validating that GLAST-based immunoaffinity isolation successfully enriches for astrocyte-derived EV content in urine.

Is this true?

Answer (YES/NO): YES